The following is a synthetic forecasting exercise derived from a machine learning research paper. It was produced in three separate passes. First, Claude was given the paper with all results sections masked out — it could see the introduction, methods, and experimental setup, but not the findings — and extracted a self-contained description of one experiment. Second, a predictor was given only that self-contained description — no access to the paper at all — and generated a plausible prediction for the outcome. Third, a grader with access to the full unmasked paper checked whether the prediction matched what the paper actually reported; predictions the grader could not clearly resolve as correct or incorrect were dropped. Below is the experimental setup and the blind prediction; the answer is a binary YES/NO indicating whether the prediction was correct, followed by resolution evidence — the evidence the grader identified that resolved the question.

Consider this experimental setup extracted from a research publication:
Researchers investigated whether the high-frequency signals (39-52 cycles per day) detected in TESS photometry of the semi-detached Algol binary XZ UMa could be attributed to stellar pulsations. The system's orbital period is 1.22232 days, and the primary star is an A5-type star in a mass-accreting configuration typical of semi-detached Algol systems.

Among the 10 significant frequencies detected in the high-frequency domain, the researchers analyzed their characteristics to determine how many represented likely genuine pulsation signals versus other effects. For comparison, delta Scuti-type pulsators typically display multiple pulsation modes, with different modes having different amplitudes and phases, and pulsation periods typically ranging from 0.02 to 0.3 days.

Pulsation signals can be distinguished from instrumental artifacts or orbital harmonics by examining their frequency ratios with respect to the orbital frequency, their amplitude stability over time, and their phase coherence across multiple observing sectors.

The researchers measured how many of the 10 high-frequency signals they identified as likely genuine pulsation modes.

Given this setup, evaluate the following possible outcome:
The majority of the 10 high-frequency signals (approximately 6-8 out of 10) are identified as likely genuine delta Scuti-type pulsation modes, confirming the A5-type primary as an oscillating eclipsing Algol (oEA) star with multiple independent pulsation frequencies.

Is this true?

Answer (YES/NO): YES